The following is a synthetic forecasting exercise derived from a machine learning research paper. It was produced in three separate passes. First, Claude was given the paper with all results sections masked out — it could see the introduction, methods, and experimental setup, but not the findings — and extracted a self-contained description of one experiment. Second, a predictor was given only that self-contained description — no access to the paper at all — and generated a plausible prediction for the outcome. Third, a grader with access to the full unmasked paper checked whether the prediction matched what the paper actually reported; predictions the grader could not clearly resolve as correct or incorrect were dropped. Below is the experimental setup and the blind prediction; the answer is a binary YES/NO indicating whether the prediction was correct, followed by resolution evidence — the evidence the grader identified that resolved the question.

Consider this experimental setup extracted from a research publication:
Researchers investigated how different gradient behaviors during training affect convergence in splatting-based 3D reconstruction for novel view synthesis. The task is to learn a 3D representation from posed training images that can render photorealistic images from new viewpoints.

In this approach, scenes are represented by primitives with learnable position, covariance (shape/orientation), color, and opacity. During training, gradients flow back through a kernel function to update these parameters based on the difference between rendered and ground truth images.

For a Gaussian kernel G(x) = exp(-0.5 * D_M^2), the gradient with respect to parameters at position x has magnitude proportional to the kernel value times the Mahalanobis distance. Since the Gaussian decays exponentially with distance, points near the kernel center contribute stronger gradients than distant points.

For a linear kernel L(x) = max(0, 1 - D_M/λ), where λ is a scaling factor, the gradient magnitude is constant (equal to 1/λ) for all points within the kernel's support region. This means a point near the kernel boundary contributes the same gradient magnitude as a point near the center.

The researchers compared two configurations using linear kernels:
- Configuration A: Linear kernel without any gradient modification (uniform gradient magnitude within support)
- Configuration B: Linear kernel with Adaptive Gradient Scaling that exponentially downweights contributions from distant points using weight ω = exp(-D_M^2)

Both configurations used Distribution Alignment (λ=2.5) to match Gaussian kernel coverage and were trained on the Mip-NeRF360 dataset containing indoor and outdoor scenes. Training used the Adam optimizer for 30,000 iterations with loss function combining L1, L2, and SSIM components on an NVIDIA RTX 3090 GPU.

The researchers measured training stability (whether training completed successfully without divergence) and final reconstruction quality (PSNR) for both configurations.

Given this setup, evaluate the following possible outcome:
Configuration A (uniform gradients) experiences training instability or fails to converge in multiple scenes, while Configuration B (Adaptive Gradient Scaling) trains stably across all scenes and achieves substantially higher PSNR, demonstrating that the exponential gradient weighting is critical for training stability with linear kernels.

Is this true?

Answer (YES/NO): NO